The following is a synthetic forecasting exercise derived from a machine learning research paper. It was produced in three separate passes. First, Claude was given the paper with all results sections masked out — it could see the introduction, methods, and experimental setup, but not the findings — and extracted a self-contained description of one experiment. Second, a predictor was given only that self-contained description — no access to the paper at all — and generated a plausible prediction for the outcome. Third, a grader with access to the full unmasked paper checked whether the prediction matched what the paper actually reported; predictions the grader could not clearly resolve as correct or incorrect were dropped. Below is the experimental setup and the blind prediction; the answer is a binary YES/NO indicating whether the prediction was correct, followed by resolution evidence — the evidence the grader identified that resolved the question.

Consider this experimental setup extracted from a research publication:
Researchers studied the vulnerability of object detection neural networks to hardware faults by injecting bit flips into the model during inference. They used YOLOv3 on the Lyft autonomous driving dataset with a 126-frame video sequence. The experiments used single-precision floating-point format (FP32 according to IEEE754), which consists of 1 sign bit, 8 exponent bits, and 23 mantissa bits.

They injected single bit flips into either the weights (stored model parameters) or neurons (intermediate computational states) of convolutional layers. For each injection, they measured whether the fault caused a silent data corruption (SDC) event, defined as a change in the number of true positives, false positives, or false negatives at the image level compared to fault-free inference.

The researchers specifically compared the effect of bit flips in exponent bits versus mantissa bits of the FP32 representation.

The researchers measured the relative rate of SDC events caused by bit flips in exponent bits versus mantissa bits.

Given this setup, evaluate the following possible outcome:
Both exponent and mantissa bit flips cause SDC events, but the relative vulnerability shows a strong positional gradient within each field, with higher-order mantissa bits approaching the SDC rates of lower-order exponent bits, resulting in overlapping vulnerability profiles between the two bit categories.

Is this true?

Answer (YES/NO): NO